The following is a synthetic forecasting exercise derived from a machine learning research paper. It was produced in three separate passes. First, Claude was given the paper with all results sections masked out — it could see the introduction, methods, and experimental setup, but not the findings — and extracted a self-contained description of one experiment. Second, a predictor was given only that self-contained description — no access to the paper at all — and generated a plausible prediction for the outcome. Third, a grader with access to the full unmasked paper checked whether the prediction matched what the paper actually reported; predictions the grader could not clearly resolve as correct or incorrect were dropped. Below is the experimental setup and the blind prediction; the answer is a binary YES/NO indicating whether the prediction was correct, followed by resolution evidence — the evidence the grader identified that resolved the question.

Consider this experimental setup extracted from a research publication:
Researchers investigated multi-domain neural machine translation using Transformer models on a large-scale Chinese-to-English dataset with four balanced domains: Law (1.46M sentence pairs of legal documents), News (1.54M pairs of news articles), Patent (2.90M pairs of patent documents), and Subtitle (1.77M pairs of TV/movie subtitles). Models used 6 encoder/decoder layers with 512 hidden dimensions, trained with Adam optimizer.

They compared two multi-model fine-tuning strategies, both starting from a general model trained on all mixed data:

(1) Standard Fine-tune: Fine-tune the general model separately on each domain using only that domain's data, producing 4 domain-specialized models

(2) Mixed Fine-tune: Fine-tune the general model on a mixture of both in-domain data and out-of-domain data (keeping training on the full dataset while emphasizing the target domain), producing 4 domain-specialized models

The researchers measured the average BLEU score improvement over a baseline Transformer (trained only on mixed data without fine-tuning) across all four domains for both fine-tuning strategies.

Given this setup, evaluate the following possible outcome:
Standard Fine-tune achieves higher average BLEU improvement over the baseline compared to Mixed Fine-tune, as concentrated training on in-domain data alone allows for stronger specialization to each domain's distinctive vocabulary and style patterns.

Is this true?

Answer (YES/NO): YES